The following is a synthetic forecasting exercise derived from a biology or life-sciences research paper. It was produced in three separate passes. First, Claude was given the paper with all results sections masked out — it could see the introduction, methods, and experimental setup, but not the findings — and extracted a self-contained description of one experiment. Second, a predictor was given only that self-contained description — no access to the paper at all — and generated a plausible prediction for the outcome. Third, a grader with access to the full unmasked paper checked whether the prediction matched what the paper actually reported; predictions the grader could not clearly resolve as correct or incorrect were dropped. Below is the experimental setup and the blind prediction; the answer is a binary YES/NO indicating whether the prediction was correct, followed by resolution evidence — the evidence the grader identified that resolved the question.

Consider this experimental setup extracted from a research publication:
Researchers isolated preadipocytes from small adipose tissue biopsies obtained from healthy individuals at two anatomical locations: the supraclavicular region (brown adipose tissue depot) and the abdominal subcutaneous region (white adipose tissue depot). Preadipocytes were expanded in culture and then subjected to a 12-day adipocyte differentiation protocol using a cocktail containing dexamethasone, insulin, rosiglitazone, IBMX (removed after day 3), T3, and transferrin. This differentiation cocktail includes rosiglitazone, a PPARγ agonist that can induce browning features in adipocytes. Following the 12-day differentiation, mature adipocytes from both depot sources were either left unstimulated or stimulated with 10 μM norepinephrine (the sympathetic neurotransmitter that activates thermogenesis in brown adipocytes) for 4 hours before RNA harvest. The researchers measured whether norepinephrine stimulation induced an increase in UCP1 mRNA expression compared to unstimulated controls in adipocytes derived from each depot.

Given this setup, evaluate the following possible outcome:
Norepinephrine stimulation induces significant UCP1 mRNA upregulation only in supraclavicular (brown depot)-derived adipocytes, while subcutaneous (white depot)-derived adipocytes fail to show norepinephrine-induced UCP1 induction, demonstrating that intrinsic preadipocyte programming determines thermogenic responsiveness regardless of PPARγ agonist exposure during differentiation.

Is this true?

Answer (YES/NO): NO